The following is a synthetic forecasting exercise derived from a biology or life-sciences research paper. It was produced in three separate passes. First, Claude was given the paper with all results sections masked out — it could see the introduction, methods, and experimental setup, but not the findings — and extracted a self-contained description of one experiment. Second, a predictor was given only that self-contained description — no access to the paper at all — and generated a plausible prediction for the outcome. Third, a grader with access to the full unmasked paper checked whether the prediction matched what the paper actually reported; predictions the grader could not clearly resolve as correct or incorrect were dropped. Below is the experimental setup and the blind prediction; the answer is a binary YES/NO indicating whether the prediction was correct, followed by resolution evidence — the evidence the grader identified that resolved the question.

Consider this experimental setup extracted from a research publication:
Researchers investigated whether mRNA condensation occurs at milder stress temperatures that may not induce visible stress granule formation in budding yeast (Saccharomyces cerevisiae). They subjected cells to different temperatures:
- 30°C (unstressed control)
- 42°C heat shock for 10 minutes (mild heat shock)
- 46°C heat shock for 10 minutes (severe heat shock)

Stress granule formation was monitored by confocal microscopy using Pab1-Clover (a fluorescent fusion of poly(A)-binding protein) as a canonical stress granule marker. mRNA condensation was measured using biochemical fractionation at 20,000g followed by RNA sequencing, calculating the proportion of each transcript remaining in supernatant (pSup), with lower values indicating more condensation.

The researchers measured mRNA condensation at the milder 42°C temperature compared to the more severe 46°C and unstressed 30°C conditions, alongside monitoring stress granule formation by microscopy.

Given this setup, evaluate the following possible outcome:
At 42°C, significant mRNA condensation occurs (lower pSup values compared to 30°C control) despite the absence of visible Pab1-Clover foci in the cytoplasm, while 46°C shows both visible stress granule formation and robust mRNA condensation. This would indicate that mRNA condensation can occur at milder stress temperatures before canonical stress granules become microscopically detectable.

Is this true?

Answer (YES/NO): YES